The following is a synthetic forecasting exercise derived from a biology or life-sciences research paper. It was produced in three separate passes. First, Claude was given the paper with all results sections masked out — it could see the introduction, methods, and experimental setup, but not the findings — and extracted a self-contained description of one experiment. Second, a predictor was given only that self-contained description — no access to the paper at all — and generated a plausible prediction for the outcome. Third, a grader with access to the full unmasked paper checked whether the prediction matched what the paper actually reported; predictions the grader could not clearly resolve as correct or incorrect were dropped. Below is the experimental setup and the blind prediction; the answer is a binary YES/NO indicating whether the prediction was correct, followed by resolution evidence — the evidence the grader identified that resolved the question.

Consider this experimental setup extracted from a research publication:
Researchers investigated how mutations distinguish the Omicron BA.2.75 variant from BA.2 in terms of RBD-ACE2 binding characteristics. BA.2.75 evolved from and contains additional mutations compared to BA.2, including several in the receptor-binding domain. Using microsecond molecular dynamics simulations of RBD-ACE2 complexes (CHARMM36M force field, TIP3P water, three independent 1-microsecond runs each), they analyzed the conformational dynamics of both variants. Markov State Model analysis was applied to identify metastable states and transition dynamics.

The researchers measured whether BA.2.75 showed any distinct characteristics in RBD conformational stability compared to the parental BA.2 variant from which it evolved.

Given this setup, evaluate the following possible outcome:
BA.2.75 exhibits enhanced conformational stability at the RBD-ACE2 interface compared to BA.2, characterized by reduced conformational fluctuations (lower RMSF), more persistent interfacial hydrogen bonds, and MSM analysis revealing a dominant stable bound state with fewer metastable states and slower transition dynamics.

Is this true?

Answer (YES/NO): NO